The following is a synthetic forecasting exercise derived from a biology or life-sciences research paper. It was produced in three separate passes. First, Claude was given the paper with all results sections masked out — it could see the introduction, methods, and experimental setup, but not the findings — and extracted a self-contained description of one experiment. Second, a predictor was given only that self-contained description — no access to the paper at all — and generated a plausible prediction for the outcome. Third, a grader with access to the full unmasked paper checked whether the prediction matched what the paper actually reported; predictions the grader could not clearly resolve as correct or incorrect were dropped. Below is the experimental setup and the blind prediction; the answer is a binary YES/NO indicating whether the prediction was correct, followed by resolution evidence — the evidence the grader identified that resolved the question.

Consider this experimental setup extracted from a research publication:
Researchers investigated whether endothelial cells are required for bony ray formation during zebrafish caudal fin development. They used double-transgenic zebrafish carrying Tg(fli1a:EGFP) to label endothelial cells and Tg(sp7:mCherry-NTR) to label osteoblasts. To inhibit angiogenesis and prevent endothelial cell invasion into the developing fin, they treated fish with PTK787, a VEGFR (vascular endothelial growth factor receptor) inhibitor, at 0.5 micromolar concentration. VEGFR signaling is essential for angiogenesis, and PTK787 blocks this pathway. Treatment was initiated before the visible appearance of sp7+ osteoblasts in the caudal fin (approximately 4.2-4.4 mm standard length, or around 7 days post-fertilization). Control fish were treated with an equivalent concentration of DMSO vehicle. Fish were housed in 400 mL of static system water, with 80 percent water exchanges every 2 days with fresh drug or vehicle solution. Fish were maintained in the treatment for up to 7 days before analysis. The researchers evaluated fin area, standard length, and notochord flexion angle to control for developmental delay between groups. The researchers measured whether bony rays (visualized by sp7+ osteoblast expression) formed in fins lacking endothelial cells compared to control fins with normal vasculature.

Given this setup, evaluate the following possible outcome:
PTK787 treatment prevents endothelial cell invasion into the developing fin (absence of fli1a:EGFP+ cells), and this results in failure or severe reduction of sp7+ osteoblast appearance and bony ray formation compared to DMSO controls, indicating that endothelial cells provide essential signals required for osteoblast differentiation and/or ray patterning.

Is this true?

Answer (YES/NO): NO